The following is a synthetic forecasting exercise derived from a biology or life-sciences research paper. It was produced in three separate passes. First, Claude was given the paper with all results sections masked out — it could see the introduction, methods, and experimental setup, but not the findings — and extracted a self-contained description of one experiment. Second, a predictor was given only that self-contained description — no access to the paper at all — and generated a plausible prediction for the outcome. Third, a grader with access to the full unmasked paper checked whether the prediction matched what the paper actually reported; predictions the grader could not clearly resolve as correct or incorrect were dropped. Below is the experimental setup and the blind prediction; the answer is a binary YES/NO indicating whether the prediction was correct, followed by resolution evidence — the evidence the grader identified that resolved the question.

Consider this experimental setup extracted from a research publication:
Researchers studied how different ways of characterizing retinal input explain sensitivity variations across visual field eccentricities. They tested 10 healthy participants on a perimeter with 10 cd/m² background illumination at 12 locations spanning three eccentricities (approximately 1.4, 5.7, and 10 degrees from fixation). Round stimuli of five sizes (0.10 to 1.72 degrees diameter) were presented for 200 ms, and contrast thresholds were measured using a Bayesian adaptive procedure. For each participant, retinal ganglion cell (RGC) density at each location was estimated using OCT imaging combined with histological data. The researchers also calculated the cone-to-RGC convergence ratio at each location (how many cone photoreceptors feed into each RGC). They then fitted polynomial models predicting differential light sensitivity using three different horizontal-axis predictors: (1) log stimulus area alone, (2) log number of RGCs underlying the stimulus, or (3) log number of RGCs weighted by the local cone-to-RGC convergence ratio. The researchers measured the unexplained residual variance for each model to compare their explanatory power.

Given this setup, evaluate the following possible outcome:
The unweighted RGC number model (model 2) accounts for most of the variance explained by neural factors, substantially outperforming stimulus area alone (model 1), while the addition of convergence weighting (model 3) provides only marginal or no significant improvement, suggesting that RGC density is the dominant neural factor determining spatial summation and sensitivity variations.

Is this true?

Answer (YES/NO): NO